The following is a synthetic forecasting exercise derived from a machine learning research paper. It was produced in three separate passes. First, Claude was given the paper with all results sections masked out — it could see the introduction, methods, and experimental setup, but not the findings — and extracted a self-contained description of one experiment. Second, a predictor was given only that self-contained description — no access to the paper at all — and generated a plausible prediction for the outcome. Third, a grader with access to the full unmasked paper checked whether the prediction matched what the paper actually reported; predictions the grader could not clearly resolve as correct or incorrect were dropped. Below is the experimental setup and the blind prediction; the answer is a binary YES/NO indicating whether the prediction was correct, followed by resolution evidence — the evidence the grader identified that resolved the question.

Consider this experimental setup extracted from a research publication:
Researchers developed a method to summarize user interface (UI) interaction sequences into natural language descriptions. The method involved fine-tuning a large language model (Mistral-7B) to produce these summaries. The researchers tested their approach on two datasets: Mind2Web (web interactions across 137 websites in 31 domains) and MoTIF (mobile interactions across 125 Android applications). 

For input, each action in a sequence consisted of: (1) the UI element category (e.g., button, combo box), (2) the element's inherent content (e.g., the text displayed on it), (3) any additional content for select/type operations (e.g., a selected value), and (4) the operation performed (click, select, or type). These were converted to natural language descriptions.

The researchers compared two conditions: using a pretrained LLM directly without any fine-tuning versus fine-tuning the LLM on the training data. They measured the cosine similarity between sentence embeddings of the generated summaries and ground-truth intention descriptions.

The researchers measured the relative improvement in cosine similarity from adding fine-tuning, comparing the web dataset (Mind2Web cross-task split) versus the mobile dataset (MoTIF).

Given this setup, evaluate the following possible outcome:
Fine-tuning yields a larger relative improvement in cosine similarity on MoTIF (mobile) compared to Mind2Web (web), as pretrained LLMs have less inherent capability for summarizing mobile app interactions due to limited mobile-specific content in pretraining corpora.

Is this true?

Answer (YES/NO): YES